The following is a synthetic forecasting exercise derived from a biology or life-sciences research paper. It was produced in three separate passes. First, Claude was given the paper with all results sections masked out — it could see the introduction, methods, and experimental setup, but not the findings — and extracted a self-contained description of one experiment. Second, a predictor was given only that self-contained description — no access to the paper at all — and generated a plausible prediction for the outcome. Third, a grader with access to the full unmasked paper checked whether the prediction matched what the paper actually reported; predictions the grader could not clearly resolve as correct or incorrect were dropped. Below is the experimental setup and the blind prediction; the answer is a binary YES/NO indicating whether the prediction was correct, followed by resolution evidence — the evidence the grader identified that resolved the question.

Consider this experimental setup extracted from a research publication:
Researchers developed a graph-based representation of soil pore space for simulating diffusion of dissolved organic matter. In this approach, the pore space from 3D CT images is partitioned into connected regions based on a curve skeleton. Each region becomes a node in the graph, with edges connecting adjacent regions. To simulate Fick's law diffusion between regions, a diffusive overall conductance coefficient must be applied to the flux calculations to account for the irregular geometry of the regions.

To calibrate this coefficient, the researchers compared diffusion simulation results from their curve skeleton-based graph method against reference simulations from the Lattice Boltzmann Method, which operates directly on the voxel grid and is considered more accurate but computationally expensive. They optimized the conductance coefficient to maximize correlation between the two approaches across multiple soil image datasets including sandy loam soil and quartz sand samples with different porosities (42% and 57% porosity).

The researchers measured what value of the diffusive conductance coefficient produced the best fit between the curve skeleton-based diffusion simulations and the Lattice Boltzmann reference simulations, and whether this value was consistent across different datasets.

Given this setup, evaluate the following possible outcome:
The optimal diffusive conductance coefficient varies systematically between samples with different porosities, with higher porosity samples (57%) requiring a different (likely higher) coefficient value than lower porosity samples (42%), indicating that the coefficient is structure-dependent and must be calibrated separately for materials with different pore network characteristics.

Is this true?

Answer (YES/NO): NO